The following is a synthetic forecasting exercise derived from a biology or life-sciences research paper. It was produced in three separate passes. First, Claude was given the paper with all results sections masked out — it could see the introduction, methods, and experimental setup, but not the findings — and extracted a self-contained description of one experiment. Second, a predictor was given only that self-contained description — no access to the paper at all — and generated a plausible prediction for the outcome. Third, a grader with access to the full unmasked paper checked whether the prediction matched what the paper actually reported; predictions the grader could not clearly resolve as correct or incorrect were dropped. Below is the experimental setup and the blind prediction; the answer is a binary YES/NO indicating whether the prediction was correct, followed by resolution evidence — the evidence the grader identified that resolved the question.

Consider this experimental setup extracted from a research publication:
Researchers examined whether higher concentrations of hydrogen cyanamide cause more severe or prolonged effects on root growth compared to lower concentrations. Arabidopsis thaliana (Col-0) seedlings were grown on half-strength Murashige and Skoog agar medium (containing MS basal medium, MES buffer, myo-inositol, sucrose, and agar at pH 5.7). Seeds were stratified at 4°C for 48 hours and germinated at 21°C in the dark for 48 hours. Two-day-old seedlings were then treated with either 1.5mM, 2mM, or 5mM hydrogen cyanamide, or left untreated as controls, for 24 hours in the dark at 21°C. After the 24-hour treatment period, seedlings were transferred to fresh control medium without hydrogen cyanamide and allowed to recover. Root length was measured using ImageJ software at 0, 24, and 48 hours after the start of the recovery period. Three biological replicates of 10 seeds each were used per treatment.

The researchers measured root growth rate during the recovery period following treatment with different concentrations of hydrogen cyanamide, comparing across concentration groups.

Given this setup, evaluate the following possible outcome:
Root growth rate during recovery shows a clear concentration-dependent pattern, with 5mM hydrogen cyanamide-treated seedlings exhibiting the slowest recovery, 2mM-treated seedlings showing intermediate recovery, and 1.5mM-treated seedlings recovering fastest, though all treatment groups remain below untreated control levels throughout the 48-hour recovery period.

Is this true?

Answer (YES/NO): NO